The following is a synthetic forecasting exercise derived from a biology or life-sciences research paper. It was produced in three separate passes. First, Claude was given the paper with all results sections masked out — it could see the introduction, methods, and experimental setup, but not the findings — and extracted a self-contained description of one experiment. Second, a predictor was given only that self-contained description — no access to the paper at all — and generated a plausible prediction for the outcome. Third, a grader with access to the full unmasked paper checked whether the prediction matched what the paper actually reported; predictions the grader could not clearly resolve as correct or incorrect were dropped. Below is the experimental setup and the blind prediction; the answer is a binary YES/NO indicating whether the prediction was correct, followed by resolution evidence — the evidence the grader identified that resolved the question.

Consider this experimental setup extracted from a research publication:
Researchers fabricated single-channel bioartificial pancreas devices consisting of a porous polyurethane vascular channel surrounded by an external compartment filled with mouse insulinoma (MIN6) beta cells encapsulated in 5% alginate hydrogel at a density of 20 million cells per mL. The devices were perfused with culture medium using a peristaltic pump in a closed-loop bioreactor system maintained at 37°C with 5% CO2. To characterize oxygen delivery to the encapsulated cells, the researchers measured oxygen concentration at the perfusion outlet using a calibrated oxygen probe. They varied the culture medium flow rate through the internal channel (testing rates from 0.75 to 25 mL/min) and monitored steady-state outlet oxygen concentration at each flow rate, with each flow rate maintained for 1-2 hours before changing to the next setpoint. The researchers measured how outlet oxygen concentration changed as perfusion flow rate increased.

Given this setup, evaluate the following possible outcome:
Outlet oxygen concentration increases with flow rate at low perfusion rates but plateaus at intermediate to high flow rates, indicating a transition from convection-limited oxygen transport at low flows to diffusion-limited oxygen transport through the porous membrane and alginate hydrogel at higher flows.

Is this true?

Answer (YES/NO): YES